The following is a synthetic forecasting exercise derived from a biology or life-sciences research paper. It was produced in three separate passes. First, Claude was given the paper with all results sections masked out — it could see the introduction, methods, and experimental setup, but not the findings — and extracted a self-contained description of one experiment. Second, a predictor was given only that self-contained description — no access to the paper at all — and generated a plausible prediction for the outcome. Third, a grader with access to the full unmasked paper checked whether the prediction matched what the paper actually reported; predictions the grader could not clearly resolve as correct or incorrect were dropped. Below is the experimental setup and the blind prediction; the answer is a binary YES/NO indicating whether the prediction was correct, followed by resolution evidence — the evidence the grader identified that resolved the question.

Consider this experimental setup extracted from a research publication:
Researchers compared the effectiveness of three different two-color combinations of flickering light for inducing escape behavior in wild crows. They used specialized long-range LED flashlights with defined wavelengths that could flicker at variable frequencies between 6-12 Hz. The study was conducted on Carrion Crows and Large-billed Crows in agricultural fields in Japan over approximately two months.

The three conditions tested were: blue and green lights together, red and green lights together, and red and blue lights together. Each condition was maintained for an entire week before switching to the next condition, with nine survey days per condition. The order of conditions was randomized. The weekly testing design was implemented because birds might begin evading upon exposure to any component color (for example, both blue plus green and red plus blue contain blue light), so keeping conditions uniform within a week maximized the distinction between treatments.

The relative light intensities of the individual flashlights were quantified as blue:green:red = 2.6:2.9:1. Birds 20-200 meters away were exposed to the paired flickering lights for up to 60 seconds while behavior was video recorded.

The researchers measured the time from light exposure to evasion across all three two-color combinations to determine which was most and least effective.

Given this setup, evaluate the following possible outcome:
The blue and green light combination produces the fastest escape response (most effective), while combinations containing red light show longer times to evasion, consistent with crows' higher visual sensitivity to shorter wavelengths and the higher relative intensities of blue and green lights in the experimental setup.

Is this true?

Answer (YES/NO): NO